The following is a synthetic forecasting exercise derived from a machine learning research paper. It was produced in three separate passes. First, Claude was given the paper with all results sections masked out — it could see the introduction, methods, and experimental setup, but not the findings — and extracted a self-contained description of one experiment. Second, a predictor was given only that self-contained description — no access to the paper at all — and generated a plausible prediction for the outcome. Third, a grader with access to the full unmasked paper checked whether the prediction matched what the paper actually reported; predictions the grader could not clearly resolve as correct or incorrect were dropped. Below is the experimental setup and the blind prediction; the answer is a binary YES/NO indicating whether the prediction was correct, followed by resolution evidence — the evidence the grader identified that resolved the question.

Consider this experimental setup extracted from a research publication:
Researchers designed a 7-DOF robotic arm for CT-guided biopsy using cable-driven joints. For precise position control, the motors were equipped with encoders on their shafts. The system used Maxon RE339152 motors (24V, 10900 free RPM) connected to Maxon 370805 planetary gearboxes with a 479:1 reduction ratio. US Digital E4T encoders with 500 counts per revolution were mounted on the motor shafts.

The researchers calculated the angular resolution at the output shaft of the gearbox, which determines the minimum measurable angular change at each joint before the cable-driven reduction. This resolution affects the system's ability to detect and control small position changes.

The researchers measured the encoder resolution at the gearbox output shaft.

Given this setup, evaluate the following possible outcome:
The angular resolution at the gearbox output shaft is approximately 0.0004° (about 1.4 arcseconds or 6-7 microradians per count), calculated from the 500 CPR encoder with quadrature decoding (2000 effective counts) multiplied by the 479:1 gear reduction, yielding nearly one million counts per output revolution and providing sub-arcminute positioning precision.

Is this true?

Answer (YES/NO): YES